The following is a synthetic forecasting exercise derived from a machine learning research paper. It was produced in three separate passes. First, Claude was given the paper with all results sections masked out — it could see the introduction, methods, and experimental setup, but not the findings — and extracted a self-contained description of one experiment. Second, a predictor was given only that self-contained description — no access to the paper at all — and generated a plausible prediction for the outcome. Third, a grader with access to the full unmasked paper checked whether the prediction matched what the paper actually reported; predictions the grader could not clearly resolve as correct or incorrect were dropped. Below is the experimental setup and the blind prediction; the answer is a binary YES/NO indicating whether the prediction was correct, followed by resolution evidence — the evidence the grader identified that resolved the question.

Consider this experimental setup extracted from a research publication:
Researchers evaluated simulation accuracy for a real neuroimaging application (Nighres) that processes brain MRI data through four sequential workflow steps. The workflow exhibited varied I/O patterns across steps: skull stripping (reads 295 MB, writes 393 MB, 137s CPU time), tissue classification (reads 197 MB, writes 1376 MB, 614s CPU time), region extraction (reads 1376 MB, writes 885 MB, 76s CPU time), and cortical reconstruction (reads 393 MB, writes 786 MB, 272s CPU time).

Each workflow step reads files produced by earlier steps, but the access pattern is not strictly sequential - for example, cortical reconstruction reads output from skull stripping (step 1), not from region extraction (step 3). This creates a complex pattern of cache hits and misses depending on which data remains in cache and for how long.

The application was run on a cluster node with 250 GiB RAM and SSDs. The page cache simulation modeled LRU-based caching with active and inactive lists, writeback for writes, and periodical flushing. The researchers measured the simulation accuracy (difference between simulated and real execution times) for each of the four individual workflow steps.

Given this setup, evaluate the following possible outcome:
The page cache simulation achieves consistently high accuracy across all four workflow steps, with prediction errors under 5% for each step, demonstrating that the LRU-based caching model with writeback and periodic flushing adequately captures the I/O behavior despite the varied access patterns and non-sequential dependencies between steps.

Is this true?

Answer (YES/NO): NO